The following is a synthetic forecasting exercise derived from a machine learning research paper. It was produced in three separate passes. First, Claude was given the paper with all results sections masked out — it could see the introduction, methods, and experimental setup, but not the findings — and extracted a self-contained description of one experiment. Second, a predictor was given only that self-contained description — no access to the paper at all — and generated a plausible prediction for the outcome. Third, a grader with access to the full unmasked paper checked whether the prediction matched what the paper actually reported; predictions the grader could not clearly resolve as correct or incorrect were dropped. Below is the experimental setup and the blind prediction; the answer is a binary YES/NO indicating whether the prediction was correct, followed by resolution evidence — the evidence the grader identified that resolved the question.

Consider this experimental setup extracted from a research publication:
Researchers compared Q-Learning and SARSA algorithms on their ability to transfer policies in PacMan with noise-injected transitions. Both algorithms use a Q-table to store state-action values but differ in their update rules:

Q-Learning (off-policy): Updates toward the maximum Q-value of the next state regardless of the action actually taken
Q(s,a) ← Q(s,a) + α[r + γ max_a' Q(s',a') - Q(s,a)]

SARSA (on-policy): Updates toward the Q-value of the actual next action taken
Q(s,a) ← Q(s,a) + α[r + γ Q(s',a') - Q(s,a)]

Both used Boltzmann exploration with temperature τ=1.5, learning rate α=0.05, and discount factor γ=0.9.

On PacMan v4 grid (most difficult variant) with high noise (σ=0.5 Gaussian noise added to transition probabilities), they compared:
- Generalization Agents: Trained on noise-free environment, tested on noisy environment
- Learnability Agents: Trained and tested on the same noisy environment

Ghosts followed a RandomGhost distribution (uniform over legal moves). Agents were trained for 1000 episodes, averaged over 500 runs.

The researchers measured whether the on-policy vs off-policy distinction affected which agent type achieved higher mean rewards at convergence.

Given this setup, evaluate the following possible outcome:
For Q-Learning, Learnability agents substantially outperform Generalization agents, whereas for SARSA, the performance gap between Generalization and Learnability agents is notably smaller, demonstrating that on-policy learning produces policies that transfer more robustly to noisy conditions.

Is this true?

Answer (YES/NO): NO